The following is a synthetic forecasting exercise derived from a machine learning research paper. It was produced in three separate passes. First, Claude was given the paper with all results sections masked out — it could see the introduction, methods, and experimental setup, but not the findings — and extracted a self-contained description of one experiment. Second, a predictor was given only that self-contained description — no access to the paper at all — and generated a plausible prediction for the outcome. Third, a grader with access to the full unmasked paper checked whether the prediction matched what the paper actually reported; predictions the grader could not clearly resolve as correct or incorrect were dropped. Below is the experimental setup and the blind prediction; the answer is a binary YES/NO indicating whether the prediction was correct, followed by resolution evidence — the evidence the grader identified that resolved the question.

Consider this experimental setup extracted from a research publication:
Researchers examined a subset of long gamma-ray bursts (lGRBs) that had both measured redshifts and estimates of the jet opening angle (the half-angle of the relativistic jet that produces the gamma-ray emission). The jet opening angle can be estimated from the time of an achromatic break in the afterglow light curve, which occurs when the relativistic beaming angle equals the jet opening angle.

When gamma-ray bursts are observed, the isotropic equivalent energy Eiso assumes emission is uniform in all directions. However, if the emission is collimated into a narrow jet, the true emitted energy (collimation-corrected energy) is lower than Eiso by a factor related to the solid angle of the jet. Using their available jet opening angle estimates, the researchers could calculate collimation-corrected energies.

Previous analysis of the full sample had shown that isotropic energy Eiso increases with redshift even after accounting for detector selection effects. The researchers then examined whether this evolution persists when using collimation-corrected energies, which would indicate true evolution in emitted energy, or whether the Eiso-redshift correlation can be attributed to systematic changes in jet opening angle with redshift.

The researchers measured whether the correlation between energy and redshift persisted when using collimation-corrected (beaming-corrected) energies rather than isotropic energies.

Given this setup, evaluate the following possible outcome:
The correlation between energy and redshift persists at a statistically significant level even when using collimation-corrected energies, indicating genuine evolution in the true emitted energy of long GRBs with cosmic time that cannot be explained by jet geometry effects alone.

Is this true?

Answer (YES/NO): NO